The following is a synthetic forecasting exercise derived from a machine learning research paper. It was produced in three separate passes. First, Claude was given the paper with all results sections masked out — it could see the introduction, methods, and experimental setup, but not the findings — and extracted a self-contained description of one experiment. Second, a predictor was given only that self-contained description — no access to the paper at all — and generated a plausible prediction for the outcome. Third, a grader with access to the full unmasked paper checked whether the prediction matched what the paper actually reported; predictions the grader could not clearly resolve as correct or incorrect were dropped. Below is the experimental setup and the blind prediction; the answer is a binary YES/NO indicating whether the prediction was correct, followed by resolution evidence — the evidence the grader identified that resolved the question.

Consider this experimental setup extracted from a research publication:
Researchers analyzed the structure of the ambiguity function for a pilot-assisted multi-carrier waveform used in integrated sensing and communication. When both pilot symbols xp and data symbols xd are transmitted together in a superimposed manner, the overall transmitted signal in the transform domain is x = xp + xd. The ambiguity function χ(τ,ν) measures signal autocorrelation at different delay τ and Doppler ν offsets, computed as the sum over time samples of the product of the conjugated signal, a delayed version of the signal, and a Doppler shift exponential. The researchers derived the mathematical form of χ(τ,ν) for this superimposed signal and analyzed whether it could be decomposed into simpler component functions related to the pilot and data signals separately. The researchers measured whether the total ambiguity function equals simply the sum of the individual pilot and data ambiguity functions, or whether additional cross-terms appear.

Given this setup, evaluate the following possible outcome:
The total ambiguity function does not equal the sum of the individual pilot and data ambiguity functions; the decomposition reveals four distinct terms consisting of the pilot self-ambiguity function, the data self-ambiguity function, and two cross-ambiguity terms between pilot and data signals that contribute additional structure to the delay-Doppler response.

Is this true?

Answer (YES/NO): YES